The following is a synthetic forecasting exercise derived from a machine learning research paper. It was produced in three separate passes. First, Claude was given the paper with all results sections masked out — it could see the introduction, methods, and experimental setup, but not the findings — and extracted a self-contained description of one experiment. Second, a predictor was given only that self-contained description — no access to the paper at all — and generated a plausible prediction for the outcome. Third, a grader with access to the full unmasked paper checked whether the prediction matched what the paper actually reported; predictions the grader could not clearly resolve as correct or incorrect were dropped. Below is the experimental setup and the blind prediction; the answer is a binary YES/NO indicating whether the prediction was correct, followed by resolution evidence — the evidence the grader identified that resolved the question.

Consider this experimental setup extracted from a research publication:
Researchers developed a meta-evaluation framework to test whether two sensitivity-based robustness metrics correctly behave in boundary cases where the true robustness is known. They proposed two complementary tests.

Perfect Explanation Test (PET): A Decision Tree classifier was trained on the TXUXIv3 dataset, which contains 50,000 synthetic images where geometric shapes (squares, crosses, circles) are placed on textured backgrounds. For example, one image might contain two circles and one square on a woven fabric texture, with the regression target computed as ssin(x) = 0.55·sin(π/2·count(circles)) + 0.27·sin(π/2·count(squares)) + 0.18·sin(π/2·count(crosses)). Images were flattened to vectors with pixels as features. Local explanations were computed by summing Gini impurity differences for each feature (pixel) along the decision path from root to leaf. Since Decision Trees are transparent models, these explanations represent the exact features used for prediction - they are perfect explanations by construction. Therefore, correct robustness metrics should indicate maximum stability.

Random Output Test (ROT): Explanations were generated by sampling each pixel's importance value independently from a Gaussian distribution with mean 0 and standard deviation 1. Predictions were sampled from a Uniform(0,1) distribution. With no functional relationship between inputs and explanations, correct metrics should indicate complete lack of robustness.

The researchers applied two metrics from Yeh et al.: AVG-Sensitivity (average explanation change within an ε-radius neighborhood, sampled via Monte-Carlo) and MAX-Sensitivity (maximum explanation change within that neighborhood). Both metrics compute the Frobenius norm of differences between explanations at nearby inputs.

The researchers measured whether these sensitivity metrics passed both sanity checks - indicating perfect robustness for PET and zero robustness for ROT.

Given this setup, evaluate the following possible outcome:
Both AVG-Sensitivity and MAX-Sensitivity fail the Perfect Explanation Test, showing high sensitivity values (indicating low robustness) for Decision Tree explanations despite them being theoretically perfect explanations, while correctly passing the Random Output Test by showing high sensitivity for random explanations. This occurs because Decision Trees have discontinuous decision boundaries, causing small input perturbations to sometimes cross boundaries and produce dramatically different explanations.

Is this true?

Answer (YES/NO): NO